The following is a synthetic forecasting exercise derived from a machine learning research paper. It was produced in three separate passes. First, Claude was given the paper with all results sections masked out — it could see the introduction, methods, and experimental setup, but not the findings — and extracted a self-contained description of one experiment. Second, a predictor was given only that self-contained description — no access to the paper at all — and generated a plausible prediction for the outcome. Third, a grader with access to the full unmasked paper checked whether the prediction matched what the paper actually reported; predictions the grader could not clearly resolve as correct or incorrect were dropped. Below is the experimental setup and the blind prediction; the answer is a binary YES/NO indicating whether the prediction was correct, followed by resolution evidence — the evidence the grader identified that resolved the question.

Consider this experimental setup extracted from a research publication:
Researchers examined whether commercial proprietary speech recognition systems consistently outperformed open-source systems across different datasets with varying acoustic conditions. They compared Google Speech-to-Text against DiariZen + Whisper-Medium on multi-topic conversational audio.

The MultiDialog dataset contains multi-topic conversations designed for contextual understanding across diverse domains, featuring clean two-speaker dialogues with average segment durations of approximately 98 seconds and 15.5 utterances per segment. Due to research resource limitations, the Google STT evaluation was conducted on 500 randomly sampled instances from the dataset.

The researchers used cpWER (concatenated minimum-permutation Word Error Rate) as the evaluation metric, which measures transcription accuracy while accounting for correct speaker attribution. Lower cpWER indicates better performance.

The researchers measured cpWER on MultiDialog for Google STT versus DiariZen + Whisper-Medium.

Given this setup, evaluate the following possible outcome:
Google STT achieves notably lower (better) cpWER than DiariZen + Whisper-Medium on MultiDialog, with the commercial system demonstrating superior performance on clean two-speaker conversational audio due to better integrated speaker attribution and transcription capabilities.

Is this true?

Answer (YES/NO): NO